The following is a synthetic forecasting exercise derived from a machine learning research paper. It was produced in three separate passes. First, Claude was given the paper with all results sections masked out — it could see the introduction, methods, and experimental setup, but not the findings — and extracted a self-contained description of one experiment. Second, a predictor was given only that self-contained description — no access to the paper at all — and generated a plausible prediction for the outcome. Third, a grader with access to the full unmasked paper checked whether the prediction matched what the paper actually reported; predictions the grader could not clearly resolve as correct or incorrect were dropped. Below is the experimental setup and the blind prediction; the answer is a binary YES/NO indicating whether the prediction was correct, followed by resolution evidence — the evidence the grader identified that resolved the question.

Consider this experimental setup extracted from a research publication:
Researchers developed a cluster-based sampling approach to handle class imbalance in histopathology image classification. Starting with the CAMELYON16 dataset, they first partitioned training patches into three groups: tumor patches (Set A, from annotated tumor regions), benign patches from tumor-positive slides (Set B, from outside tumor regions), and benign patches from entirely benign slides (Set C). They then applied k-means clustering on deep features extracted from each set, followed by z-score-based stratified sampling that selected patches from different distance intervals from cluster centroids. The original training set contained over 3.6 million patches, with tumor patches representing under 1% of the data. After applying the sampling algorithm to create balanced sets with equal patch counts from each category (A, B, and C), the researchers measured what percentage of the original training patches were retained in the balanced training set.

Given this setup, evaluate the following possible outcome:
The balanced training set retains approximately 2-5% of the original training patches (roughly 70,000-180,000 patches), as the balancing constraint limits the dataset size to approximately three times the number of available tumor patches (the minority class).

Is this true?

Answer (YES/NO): YES